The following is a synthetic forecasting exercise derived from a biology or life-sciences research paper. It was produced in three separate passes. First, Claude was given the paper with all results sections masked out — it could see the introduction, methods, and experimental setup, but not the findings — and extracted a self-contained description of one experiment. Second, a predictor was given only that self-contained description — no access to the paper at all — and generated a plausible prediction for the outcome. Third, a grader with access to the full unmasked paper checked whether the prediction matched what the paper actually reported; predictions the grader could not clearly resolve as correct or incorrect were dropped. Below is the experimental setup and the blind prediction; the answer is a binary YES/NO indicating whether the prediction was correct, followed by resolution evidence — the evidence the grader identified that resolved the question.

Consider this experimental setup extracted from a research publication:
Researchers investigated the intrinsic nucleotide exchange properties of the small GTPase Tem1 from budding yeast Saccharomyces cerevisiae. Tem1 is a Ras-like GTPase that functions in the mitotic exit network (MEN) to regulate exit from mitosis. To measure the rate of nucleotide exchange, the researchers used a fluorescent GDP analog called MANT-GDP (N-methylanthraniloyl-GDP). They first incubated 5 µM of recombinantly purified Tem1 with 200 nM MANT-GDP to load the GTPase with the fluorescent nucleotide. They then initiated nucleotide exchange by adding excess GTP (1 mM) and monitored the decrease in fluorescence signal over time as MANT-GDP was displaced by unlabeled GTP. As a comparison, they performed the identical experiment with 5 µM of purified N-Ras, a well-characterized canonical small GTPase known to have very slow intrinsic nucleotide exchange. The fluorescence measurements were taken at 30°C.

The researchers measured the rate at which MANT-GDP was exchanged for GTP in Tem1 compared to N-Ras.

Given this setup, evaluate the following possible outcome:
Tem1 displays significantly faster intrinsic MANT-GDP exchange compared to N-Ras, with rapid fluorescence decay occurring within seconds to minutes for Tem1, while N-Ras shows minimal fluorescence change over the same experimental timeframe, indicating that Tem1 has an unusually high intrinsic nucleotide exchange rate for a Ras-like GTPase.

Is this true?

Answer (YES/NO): YES